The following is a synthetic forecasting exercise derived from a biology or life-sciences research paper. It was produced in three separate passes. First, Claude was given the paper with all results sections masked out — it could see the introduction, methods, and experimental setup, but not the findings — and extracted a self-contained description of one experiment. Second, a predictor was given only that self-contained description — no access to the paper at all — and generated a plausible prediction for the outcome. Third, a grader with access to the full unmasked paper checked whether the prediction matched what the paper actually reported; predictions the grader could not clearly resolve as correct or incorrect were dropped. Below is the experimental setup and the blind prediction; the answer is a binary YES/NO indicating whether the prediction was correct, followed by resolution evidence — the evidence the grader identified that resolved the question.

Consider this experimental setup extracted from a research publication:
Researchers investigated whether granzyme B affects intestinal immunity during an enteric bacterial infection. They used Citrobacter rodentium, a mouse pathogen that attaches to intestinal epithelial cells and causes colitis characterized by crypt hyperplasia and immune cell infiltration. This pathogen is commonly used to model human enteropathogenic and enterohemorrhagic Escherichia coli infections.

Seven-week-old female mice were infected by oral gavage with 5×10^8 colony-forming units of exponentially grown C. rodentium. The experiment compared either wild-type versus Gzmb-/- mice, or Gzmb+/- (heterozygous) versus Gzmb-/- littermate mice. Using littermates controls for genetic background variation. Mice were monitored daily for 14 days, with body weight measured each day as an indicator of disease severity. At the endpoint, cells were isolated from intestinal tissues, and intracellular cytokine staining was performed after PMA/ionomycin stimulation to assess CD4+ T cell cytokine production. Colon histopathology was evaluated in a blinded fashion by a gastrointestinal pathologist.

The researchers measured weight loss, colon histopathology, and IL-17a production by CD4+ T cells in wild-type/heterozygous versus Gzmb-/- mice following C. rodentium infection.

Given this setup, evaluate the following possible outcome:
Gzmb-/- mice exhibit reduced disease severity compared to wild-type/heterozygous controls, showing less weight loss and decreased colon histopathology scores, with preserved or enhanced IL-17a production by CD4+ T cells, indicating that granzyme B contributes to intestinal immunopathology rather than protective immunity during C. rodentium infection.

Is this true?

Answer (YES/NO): NO